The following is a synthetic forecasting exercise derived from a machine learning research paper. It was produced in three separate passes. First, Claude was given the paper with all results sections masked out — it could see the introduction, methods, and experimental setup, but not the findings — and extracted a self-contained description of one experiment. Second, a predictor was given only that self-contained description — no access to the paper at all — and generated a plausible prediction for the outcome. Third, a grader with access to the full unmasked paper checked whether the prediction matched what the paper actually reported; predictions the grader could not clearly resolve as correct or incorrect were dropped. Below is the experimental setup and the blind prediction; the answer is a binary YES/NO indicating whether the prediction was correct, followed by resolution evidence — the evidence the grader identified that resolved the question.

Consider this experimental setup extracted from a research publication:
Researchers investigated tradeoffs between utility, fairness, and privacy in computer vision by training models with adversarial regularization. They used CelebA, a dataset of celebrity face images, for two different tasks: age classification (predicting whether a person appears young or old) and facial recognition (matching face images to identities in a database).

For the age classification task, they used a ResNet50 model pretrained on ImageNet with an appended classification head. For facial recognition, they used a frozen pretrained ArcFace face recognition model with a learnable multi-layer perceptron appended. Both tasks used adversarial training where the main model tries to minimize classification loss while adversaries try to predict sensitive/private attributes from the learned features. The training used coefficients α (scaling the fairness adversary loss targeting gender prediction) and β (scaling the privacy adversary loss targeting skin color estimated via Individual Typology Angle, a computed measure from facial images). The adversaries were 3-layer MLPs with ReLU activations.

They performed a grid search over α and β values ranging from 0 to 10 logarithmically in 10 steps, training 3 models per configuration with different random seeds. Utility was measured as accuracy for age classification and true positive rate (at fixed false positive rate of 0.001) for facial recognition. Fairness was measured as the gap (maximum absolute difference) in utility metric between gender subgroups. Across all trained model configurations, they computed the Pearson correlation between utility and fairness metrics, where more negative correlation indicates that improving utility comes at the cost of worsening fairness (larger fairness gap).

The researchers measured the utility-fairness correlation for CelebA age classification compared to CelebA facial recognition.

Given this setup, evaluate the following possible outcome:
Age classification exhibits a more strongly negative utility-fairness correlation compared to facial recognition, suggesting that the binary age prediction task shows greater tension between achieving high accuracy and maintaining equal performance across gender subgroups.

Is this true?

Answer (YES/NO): NO